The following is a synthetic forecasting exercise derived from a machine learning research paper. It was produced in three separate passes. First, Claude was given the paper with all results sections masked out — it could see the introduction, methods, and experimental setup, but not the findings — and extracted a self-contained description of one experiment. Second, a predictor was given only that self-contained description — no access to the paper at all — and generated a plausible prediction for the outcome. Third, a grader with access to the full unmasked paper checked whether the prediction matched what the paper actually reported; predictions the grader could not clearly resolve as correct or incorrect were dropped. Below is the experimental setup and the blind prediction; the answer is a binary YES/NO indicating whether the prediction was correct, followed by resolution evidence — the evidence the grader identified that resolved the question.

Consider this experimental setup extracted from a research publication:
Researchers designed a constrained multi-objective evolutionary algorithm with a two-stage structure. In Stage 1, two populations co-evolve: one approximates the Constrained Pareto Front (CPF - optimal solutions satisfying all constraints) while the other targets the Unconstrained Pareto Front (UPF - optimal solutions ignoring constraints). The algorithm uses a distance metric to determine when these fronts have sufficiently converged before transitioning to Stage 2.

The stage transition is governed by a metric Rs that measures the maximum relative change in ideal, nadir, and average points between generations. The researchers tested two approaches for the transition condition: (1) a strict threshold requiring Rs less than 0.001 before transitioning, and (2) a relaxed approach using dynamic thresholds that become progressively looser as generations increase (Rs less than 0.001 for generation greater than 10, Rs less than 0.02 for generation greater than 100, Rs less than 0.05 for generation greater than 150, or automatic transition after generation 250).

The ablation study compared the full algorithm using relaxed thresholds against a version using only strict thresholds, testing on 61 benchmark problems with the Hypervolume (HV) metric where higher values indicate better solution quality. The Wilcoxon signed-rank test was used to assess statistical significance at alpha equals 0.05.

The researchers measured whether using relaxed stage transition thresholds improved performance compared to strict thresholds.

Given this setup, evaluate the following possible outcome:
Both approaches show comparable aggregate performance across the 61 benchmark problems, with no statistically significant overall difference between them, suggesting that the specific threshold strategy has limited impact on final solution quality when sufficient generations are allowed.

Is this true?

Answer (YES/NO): NO